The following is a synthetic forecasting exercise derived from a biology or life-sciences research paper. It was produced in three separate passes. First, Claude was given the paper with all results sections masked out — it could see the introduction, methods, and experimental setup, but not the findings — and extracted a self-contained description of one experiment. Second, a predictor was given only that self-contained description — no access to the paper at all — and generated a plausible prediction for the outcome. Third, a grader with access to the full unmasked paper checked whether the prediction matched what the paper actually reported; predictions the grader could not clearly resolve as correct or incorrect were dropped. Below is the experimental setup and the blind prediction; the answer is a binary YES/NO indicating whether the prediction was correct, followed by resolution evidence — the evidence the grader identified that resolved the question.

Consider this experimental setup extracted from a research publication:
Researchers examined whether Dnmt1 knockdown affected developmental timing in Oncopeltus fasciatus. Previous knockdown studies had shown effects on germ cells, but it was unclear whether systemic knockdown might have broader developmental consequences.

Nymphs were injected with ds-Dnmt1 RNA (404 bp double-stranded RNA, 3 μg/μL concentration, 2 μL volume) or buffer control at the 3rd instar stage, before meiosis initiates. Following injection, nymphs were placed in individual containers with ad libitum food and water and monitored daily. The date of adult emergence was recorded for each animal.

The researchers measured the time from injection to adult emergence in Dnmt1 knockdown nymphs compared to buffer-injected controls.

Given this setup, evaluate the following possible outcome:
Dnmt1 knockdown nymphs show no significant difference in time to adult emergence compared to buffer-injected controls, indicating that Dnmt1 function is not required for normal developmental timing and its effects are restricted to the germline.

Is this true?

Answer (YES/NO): YES